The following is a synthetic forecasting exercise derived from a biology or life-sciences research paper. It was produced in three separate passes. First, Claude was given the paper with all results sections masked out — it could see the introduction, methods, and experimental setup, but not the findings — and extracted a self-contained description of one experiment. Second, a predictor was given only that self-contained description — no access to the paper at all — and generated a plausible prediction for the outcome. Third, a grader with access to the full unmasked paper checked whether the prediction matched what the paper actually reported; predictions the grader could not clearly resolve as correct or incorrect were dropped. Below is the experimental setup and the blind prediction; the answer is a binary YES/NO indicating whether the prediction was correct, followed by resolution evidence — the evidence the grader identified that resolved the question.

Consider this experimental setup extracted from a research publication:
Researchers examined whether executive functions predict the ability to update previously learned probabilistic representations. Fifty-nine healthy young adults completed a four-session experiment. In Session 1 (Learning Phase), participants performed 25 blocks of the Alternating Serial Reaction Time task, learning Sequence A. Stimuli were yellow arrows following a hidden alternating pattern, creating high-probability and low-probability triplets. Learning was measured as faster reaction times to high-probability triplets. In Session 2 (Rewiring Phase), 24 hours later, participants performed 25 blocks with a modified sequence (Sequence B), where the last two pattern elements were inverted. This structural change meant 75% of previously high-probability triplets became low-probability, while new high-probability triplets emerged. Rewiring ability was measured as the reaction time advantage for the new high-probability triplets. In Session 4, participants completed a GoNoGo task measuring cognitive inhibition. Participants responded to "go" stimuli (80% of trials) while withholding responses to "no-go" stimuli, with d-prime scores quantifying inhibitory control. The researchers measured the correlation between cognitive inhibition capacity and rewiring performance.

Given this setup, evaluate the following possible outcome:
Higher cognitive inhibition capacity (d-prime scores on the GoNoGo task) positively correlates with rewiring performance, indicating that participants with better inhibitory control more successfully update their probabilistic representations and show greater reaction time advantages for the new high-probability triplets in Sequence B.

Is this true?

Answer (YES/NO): YES